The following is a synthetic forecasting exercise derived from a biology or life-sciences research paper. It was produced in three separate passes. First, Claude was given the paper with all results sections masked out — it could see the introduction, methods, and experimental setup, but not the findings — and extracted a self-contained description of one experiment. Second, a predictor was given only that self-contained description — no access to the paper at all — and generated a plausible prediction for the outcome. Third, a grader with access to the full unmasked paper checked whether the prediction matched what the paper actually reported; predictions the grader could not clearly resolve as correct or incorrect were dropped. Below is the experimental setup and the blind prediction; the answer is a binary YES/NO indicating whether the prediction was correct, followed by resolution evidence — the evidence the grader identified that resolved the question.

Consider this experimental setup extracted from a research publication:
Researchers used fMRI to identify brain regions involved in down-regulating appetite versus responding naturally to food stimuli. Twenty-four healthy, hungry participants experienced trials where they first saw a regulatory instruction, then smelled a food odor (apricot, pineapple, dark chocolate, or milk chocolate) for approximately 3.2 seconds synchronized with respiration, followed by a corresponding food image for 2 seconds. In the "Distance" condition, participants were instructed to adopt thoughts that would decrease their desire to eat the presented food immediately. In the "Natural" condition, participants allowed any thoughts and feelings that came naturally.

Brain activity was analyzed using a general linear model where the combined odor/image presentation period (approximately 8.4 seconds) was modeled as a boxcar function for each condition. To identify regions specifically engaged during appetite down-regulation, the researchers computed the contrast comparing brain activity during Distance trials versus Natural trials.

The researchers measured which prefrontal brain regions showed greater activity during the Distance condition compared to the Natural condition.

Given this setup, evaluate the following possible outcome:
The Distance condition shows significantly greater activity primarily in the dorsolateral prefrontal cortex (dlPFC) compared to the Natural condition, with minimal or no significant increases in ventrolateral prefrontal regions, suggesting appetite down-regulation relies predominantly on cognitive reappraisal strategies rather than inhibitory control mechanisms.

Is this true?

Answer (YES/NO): NO